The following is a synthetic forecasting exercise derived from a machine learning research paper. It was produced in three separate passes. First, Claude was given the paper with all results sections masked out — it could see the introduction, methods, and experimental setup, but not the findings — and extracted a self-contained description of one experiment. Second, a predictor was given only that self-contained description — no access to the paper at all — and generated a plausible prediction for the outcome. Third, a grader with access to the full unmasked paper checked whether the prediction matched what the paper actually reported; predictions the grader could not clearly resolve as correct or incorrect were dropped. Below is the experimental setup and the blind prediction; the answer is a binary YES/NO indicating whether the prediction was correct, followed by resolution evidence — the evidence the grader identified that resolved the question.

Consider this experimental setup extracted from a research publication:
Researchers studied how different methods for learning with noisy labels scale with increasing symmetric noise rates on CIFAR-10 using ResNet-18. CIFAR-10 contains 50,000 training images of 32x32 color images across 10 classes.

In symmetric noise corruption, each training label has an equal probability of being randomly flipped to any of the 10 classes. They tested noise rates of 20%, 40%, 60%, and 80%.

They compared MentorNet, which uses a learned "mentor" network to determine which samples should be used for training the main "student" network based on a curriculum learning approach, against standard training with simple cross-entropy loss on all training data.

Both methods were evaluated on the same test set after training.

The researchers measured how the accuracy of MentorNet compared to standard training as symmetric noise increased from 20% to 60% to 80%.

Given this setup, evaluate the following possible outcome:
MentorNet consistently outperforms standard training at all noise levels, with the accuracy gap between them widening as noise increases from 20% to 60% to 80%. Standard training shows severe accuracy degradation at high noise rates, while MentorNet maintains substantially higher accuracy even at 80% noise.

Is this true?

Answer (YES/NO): NO